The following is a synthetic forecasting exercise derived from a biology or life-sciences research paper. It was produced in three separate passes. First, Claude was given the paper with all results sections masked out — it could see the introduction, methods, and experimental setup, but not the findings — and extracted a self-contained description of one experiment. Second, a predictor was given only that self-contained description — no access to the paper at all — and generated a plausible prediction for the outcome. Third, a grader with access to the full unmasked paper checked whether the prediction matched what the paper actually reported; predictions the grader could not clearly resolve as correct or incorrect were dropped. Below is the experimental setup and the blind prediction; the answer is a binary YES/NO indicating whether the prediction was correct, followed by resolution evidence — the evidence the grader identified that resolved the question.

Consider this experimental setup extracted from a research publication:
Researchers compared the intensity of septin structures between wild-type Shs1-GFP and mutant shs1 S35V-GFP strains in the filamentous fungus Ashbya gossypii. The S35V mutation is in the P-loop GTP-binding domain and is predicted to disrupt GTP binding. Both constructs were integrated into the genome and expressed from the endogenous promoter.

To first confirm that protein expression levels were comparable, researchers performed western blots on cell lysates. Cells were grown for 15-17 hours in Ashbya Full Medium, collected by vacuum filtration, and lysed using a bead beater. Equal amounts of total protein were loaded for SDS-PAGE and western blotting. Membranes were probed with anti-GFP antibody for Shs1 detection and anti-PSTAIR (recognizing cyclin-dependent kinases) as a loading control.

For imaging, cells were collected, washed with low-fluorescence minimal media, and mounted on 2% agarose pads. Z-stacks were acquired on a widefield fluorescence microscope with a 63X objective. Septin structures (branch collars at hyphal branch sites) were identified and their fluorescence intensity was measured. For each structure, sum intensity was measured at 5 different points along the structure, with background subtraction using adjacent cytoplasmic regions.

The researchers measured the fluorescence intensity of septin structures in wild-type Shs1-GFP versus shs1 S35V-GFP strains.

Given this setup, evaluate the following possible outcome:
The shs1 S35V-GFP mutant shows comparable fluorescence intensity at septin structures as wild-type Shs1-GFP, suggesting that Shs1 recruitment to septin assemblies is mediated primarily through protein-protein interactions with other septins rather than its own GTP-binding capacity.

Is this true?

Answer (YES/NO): NO